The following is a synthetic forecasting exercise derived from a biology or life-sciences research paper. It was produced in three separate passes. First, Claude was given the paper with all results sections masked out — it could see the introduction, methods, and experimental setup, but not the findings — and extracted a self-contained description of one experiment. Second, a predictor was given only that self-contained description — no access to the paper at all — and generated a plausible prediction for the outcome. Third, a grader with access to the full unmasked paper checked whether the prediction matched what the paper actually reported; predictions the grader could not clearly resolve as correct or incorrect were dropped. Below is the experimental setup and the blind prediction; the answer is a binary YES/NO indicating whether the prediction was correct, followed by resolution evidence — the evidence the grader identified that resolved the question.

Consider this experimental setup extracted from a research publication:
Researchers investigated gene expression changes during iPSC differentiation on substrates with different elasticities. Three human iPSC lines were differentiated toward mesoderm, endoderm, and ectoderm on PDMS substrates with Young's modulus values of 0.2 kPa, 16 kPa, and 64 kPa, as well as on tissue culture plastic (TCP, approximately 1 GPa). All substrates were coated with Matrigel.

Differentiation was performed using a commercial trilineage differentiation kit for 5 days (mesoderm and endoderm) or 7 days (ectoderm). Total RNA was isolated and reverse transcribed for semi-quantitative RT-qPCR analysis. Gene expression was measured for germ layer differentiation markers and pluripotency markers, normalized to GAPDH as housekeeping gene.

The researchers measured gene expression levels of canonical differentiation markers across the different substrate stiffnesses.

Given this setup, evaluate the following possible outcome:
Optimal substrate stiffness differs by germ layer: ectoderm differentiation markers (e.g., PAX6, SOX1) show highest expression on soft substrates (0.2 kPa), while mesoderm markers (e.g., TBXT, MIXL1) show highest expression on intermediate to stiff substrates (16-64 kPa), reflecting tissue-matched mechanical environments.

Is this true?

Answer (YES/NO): NO